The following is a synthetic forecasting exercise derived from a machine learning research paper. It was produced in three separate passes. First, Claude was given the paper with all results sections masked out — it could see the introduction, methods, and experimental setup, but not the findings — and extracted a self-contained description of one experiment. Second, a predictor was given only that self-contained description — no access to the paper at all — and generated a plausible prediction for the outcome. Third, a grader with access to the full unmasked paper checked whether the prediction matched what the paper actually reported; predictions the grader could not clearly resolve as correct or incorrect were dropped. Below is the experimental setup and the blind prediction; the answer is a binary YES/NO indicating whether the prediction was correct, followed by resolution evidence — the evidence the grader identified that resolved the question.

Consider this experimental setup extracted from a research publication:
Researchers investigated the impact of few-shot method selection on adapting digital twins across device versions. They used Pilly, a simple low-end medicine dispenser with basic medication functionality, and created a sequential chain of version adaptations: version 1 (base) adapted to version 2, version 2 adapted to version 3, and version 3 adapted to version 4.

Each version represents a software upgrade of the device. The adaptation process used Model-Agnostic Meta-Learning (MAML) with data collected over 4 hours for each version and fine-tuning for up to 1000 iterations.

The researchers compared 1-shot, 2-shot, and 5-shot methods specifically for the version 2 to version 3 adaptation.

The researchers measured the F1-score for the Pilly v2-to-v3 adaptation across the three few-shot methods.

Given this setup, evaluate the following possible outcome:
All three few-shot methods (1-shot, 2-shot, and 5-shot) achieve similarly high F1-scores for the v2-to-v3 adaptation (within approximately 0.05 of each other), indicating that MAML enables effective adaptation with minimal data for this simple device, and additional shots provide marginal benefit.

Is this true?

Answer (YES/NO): NO